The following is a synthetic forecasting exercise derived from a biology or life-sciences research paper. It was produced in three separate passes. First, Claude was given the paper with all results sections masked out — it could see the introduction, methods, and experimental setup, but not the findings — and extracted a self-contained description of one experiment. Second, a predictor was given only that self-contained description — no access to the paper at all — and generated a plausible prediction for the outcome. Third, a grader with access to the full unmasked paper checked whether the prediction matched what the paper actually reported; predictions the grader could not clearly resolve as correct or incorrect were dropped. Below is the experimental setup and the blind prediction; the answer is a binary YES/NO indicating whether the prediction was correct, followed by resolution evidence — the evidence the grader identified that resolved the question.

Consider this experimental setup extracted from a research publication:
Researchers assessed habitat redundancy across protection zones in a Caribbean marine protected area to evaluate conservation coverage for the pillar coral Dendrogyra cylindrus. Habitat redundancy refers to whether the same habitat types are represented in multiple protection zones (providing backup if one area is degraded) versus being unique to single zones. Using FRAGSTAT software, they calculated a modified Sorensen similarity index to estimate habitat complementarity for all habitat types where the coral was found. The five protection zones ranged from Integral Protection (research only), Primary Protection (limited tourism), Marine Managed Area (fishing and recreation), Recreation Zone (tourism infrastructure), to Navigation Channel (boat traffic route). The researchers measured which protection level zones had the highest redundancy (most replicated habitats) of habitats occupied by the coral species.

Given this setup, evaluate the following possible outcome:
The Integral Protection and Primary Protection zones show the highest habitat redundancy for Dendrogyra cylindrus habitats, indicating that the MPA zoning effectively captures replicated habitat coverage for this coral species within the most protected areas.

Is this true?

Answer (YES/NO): NO